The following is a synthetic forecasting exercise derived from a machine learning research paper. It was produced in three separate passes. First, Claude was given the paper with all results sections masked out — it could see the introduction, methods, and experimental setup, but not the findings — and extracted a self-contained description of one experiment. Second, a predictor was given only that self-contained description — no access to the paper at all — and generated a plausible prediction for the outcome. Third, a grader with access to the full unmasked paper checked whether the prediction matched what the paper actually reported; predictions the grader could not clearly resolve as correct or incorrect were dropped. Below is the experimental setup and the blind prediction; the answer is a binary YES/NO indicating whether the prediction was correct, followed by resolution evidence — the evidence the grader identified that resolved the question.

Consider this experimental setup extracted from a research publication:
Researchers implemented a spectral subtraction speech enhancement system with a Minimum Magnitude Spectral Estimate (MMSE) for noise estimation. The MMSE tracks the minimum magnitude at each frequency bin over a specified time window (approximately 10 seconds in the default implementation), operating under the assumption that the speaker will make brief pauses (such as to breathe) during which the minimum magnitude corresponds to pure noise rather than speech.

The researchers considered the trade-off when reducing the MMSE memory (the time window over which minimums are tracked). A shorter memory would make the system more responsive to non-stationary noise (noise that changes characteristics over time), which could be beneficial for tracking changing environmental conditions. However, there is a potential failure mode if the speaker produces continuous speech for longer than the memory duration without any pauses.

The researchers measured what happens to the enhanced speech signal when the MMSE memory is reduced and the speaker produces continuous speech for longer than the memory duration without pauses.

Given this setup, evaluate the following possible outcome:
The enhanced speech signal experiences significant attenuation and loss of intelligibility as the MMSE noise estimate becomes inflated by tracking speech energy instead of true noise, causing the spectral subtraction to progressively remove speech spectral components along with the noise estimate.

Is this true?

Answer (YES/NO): YES